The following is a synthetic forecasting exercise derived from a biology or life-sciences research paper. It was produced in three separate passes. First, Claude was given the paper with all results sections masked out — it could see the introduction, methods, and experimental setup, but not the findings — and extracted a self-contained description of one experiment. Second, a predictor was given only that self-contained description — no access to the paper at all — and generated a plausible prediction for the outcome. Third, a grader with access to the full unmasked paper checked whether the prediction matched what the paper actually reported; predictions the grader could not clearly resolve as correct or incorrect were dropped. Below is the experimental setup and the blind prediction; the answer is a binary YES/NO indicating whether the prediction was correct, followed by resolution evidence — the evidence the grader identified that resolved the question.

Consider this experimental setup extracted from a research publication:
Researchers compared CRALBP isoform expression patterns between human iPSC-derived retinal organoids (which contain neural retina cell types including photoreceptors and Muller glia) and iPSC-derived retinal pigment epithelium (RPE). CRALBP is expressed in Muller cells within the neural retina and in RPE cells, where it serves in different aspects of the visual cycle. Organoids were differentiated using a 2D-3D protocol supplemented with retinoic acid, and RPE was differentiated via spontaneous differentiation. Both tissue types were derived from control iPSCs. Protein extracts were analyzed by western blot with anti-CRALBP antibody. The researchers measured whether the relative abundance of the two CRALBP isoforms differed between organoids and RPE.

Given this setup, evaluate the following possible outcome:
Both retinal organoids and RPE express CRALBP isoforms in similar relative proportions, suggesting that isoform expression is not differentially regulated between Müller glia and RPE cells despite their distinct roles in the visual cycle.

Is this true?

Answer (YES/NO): NO